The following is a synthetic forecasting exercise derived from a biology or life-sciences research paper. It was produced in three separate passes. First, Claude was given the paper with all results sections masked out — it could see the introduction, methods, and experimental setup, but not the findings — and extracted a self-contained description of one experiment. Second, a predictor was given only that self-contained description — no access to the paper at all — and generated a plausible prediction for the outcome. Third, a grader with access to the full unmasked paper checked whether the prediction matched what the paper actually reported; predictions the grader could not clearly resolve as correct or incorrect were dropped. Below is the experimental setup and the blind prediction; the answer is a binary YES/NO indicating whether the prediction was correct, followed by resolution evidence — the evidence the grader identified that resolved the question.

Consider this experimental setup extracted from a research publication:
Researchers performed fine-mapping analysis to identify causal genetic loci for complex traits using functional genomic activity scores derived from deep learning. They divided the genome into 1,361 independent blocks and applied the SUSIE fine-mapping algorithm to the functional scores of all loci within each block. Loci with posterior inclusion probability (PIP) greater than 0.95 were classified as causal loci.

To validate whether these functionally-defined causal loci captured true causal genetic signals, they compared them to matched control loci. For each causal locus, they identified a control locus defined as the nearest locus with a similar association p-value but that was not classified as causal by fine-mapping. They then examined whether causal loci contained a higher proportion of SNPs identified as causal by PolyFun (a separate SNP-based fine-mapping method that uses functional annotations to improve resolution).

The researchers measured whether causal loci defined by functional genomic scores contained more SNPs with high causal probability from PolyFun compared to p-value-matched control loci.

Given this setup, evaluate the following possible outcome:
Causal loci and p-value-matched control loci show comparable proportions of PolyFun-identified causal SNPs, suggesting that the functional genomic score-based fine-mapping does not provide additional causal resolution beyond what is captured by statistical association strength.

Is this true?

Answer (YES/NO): NO